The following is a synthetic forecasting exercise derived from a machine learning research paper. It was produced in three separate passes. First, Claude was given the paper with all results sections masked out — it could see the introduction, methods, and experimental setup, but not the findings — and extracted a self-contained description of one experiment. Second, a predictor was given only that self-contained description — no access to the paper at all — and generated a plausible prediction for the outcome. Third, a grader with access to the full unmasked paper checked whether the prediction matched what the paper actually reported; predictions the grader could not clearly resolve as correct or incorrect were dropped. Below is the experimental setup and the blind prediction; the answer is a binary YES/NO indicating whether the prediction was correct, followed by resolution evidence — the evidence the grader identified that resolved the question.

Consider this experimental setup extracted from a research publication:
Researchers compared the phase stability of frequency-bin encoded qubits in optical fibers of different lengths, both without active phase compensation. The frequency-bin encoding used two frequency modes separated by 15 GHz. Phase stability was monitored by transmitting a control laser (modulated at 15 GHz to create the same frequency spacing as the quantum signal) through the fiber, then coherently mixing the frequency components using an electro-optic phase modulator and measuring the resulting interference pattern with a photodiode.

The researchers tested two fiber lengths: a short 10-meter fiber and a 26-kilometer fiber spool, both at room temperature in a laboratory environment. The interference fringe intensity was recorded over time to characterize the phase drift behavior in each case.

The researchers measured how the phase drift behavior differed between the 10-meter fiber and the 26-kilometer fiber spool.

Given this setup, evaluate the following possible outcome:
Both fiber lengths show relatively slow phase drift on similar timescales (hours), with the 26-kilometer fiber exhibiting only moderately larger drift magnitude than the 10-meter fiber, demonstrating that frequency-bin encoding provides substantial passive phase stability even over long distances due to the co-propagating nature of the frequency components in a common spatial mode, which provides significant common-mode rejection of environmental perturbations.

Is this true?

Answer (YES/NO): NO